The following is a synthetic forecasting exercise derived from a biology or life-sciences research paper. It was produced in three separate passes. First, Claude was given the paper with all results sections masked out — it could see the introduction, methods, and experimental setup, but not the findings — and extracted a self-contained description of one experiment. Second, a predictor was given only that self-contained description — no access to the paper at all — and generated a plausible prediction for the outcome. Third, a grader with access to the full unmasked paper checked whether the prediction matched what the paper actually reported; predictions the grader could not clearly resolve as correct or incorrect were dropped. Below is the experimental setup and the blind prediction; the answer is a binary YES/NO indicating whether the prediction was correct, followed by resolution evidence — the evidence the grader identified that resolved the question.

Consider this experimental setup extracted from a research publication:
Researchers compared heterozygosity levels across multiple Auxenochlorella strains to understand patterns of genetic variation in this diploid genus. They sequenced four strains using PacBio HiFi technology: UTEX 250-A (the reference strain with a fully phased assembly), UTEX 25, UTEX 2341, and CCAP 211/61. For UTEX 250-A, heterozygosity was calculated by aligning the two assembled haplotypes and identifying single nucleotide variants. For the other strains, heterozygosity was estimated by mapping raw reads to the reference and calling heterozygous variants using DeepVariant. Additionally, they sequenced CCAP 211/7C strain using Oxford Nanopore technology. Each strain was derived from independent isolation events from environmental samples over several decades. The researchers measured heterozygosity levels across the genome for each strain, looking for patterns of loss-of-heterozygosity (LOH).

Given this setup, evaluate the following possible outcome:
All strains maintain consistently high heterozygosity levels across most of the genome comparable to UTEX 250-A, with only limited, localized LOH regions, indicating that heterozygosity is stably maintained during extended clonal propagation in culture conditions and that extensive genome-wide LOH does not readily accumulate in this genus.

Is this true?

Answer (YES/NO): NO